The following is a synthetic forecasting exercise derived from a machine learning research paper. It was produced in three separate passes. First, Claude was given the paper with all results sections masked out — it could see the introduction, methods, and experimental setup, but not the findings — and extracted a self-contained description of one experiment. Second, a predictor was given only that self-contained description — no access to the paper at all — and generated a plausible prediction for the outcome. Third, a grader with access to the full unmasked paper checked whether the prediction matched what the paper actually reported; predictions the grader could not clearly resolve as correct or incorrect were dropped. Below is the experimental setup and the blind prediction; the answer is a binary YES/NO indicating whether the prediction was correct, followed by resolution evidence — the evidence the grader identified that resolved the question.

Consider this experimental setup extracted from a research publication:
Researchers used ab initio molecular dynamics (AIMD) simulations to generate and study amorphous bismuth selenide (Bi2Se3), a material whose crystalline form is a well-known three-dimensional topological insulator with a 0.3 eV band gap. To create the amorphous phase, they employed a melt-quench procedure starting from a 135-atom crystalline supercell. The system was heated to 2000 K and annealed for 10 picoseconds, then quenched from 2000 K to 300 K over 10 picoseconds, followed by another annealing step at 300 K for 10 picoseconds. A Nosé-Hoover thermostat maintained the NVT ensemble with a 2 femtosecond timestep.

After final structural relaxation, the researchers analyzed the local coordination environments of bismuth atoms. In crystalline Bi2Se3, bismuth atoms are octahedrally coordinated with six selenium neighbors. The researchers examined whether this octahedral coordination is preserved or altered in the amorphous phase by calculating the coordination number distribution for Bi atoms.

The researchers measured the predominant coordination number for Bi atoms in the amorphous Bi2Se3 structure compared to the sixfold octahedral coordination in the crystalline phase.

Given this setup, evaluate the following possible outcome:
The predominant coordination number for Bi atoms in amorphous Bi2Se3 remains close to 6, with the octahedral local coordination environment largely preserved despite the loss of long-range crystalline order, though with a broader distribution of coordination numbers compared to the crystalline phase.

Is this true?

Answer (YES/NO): NO